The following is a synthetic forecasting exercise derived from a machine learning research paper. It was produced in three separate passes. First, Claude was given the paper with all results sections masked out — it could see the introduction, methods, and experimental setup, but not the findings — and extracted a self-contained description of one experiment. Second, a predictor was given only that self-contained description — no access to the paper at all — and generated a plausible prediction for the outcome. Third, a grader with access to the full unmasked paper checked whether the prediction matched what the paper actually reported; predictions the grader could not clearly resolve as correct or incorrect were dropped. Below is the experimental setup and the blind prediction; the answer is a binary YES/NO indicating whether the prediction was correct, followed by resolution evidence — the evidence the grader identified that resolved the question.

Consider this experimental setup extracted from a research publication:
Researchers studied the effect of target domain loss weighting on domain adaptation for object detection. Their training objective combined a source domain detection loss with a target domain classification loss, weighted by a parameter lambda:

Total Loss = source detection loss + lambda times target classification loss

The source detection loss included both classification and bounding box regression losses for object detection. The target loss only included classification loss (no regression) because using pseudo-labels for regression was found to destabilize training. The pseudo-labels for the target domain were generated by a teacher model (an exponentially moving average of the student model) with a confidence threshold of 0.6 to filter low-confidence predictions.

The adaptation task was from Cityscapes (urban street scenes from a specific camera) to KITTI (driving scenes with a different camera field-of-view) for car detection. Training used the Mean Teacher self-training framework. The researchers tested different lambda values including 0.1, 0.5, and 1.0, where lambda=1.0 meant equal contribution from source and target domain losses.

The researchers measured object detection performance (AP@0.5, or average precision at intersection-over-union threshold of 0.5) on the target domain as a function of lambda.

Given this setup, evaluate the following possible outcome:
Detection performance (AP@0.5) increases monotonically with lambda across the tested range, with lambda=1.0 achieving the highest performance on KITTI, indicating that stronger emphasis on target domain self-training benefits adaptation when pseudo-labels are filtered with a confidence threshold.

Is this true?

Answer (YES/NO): NO